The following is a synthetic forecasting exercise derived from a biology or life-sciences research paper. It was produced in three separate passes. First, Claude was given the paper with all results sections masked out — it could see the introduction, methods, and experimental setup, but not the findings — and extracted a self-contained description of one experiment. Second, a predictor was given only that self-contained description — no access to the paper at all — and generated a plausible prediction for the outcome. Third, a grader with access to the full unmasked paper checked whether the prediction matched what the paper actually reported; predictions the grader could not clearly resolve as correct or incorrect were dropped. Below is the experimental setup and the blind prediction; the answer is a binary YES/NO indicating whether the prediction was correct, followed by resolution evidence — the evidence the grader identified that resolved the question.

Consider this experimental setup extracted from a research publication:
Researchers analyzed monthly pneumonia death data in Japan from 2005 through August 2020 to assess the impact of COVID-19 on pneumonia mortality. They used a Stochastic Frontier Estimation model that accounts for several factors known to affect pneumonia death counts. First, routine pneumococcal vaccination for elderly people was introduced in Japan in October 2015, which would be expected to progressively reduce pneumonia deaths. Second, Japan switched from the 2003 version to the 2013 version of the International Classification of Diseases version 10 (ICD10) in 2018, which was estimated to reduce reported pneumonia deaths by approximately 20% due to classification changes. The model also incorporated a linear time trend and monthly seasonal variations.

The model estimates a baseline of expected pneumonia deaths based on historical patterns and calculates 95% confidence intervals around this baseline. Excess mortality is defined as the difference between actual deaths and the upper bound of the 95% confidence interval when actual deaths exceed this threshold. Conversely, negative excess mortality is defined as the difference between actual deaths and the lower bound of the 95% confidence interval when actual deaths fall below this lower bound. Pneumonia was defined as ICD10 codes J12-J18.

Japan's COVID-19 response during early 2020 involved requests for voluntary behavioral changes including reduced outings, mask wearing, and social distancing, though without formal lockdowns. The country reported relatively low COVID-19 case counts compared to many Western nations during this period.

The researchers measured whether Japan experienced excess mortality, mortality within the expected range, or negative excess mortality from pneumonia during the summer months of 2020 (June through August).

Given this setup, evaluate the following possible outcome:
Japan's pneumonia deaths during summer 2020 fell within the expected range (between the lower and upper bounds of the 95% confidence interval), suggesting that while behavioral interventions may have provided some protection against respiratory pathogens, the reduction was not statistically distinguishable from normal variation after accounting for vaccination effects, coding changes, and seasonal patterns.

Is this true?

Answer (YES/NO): NO